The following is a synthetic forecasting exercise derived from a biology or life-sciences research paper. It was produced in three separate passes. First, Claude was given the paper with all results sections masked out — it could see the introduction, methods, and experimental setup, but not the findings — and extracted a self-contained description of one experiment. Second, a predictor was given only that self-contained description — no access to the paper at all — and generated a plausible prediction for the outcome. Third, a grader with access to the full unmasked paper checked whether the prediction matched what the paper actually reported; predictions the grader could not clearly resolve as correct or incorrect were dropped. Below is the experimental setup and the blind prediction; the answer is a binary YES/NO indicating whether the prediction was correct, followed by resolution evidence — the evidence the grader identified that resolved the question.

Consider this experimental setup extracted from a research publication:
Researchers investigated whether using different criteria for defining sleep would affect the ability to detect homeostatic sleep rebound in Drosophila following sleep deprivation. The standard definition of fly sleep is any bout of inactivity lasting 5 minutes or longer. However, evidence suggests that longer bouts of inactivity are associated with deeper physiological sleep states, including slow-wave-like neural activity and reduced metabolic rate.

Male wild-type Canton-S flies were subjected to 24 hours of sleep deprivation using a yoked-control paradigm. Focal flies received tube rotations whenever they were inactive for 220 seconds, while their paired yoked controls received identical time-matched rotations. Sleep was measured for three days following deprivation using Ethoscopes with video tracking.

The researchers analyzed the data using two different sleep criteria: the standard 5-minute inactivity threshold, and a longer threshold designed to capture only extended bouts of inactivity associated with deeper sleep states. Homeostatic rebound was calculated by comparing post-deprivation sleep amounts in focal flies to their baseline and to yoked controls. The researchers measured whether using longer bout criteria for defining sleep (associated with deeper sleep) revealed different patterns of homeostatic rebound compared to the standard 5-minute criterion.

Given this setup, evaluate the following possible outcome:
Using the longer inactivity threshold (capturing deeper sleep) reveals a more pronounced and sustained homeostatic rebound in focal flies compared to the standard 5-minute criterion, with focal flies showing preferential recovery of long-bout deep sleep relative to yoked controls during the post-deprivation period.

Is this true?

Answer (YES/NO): YES